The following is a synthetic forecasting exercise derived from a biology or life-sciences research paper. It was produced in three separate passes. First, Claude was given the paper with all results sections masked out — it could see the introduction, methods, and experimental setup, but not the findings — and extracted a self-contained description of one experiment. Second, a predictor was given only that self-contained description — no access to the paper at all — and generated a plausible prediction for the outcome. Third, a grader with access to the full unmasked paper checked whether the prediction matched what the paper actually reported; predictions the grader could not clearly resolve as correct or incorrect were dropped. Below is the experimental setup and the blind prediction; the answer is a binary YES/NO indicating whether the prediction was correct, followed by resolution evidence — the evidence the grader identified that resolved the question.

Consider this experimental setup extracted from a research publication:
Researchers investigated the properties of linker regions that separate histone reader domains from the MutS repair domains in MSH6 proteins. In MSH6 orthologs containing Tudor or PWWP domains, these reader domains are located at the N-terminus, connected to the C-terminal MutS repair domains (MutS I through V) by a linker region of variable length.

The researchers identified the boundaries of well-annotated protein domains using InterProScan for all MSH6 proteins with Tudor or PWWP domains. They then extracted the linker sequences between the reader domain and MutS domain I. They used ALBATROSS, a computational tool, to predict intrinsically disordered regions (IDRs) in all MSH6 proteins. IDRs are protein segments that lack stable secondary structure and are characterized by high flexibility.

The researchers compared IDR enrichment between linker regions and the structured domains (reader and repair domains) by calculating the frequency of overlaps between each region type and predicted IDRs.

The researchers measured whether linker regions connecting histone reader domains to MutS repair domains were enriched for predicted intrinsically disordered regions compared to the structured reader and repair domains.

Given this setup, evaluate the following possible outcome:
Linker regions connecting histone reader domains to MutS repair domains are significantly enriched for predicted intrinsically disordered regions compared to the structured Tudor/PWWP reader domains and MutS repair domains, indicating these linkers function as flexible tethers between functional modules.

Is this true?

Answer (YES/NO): YES